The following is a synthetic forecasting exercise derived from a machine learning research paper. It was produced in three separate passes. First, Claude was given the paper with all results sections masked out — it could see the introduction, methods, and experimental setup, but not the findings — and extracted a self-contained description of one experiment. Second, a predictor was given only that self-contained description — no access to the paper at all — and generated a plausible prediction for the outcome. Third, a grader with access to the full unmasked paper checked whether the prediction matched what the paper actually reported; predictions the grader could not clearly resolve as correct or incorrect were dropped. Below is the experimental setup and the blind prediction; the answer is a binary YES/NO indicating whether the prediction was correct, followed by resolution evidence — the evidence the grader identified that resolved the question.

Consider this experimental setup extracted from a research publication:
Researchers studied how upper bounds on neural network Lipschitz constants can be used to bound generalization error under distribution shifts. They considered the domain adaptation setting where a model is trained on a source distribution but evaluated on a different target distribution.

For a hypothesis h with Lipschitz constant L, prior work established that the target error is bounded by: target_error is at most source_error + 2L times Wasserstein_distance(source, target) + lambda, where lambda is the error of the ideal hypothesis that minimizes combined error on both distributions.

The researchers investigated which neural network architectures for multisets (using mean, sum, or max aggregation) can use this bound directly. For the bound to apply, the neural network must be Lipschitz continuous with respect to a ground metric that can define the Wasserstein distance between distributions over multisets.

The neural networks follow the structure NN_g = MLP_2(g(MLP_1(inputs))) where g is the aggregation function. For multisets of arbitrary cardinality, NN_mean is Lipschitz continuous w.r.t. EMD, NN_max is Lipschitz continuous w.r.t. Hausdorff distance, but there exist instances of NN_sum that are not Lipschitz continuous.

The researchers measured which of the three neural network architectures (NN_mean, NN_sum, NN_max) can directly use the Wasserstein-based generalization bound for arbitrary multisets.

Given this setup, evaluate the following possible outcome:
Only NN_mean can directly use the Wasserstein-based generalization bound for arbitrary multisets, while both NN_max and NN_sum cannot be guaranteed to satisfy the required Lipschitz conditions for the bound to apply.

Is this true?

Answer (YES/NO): NO